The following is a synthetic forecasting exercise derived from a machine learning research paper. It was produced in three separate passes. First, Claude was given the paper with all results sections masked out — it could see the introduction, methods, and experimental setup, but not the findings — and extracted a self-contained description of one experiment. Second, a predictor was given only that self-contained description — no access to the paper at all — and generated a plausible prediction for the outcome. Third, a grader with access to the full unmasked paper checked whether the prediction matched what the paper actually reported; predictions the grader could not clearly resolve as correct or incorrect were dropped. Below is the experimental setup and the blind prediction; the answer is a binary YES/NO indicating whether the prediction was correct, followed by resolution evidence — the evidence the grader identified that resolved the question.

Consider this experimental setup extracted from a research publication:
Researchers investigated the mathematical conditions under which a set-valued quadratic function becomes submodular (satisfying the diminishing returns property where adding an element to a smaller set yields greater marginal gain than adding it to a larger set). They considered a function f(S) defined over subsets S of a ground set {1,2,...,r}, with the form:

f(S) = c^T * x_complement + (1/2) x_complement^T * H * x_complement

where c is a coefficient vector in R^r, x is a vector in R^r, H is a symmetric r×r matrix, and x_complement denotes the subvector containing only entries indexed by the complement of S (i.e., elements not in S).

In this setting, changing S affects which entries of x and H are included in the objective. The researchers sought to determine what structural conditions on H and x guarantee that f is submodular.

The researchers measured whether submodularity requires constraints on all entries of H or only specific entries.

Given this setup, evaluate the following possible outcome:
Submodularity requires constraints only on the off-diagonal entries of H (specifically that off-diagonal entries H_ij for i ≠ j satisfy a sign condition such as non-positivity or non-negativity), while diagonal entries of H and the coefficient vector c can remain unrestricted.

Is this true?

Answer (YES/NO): NO